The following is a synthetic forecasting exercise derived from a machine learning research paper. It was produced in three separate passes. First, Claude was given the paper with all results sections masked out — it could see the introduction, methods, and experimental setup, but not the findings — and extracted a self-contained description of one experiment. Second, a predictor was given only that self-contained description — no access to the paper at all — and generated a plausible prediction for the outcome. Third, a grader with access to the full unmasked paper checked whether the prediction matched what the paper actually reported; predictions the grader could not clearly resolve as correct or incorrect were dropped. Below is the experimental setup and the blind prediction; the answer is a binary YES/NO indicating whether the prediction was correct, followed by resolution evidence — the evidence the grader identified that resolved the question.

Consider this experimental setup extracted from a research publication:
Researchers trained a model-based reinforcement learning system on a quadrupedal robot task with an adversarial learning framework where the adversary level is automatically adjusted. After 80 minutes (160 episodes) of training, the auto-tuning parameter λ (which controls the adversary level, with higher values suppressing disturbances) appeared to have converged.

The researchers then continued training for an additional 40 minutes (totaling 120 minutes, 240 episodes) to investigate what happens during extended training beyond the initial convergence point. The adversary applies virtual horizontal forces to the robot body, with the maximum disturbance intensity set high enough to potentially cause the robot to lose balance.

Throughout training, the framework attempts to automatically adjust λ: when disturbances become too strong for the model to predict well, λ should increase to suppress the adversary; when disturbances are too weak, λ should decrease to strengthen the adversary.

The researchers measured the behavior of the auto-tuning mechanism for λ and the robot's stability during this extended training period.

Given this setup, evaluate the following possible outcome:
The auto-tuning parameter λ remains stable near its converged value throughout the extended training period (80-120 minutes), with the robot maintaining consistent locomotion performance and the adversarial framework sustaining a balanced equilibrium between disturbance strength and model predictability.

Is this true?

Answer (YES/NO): NO